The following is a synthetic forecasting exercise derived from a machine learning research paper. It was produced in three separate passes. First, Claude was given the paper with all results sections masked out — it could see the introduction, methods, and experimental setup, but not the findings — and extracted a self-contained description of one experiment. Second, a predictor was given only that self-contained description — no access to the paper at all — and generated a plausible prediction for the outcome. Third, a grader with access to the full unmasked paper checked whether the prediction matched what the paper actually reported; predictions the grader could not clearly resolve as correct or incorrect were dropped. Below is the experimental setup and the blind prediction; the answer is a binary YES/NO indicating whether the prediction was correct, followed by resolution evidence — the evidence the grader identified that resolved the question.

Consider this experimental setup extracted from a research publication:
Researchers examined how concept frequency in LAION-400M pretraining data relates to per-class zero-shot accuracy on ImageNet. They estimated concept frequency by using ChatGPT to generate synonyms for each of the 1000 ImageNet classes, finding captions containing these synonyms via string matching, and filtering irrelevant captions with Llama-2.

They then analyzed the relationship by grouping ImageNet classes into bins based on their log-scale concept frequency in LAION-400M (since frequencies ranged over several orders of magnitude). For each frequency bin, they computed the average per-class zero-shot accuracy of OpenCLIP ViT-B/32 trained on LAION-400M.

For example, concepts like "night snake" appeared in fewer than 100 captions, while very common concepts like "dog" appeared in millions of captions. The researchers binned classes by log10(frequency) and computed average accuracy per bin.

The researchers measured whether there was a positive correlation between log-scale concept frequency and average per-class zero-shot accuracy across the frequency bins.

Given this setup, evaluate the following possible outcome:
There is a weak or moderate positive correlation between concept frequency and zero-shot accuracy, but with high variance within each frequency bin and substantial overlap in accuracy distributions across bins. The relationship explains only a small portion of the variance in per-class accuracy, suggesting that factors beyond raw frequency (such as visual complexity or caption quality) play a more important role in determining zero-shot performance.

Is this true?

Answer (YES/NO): NO